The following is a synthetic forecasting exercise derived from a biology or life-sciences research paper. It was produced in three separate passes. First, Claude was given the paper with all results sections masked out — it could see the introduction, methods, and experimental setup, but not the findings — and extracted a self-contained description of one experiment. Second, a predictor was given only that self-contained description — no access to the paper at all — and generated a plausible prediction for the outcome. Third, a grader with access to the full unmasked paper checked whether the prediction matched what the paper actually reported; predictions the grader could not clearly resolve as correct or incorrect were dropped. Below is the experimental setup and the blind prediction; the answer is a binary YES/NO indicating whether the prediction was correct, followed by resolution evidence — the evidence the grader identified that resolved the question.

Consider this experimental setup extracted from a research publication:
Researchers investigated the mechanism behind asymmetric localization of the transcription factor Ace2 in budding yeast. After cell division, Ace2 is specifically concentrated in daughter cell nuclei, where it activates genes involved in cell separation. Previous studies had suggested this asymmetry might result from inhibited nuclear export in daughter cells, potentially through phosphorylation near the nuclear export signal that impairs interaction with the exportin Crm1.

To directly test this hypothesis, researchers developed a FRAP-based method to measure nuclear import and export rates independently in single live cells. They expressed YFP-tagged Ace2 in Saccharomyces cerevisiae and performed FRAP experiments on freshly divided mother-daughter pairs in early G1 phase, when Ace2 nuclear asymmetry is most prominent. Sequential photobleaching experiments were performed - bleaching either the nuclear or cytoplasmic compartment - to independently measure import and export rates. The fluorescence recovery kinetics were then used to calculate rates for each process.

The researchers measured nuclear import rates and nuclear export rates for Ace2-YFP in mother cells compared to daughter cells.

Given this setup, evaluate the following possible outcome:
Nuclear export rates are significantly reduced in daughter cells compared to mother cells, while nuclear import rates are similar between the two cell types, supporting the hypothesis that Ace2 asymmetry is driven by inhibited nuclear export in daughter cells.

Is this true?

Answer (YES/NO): NO